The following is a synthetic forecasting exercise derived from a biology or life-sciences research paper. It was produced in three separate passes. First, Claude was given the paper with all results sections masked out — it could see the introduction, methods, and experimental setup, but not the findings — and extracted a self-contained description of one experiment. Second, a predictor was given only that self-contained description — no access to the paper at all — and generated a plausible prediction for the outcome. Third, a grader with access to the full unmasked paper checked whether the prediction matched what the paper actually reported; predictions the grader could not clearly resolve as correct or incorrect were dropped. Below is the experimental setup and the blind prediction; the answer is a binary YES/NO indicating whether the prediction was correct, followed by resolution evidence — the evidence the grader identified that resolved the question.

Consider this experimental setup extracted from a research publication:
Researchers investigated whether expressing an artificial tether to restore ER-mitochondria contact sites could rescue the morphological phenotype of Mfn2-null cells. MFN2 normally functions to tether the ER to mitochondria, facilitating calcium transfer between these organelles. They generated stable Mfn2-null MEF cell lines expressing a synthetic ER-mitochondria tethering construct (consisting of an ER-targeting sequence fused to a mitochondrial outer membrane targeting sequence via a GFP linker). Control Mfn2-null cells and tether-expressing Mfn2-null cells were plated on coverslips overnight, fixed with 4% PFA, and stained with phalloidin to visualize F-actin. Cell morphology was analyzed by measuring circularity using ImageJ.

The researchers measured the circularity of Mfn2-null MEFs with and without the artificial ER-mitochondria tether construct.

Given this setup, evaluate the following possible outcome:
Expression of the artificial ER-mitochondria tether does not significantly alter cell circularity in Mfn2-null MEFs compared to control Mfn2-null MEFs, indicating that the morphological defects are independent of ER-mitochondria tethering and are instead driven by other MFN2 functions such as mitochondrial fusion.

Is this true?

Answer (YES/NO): NO